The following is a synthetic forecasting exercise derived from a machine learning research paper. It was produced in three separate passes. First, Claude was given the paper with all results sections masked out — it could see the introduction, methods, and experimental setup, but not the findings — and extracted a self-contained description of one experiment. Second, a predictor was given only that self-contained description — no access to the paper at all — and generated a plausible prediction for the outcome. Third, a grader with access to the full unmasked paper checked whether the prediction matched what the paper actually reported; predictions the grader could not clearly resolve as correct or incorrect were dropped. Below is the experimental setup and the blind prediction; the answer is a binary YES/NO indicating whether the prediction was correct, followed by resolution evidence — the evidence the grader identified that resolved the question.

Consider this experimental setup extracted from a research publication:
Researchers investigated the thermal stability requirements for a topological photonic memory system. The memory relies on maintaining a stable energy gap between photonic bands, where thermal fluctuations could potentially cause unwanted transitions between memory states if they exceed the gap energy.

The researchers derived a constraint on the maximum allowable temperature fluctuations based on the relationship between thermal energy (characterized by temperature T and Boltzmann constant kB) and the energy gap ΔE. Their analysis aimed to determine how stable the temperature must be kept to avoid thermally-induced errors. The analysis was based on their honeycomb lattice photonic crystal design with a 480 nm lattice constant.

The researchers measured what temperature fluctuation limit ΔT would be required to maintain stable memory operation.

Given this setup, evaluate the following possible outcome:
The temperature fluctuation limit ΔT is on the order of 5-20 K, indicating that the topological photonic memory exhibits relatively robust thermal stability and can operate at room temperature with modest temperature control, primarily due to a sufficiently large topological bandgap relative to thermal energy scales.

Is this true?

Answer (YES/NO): NO